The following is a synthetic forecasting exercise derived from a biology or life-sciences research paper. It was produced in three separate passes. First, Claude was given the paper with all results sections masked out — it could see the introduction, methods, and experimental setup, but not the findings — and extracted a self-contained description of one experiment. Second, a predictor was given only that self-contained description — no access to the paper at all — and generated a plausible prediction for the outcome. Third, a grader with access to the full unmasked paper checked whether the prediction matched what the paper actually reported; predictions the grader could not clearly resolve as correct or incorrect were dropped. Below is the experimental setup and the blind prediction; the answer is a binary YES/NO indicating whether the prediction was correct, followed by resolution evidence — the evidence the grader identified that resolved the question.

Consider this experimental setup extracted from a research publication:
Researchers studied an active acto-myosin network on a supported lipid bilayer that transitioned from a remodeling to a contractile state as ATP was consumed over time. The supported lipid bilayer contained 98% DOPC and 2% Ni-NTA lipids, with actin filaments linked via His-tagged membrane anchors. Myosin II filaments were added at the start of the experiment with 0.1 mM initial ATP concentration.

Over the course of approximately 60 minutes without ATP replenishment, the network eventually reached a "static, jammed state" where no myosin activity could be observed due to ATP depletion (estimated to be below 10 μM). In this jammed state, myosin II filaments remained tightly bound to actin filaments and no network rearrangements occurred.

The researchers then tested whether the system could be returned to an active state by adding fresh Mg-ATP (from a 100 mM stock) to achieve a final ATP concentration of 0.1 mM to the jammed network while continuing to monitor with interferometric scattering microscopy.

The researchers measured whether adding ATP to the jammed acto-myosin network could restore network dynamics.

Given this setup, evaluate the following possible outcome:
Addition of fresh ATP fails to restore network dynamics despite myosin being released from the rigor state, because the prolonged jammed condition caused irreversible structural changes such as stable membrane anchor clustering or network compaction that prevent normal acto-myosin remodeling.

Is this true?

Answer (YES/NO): NO